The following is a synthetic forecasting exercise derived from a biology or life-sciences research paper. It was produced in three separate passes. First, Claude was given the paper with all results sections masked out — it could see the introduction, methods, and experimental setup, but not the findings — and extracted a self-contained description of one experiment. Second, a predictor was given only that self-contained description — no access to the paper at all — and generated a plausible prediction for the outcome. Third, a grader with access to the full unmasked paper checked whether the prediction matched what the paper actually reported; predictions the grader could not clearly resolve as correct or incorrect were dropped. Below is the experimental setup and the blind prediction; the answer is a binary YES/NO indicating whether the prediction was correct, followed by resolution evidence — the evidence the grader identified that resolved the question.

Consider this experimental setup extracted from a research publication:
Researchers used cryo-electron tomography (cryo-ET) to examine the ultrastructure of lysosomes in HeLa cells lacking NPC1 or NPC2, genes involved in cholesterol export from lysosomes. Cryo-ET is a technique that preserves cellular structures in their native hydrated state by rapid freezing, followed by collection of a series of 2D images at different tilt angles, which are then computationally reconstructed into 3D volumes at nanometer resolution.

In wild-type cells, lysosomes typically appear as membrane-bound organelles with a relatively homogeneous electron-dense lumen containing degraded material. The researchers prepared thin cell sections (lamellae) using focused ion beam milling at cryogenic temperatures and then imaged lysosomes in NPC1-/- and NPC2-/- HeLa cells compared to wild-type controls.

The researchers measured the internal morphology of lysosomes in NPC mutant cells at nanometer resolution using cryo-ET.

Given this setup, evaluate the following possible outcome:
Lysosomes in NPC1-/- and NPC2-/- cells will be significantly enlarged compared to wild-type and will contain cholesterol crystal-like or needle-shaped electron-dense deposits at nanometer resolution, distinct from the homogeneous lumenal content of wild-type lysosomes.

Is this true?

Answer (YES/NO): NO